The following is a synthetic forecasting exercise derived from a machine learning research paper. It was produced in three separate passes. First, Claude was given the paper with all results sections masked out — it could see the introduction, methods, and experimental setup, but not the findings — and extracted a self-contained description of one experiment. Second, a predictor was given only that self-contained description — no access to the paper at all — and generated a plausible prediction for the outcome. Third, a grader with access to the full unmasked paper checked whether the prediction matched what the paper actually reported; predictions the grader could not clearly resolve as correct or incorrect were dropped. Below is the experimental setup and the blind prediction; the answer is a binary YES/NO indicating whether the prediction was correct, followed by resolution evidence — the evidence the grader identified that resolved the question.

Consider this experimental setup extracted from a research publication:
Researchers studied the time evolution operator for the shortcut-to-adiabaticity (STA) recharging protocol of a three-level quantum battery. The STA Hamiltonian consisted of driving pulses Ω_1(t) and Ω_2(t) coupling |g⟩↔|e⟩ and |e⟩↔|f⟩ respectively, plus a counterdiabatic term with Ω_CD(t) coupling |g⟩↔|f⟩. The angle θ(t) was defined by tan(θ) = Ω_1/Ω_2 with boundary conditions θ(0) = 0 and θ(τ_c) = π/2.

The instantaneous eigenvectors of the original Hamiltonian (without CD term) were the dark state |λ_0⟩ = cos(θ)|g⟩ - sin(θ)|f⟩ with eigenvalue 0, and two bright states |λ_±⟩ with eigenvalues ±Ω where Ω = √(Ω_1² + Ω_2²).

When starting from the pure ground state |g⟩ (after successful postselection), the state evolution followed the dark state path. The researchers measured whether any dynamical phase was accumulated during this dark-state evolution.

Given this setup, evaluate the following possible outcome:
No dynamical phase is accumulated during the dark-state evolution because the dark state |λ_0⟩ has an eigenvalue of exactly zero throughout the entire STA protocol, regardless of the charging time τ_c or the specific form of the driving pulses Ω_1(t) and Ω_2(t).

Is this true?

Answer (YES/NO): YES